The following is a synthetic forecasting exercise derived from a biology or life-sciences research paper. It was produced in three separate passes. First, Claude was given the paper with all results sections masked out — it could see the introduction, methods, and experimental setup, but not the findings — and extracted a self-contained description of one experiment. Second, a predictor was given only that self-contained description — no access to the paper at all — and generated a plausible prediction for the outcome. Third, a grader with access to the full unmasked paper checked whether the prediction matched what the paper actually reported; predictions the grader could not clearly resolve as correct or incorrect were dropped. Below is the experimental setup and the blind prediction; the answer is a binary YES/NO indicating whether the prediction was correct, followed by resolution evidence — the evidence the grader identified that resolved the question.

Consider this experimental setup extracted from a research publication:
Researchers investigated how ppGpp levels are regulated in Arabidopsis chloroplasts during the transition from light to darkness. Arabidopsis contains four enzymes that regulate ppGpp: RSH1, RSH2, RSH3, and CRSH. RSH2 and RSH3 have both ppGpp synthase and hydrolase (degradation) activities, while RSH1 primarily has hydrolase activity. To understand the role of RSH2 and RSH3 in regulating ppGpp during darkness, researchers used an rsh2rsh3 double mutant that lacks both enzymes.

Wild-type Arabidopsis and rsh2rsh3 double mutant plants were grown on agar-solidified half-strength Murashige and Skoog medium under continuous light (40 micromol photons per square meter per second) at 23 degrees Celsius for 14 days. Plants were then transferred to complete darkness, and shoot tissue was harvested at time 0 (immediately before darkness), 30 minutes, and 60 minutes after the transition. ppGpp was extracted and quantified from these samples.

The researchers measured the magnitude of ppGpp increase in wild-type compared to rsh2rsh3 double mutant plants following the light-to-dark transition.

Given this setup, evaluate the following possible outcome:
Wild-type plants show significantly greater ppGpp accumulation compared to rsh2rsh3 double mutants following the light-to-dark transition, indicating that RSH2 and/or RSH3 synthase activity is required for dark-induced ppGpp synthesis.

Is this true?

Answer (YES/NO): NO